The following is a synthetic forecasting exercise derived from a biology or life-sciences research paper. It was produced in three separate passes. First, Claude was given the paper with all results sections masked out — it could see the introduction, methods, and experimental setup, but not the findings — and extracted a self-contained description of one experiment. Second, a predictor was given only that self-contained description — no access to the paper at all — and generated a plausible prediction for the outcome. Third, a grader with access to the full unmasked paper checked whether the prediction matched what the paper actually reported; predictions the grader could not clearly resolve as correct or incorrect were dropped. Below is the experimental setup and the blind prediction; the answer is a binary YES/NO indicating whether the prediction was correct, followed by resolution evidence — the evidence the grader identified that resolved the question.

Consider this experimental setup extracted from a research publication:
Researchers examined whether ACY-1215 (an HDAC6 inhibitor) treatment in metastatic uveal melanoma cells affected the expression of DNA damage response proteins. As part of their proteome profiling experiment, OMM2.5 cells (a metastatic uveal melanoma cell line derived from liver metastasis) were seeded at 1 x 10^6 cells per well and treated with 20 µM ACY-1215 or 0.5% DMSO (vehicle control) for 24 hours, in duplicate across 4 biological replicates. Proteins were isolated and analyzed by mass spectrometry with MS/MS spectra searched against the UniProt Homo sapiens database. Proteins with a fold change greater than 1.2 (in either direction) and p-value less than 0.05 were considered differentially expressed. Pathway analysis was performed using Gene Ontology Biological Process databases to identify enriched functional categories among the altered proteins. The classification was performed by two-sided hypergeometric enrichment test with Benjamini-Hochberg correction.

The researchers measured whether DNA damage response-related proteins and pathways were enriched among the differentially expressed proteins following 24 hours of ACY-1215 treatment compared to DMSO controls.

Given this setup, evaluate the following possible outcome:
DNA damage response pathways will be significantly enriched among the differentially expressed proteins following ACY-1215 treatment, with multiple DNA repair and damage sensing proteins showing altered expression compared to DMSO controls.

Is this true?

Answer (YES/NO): NO